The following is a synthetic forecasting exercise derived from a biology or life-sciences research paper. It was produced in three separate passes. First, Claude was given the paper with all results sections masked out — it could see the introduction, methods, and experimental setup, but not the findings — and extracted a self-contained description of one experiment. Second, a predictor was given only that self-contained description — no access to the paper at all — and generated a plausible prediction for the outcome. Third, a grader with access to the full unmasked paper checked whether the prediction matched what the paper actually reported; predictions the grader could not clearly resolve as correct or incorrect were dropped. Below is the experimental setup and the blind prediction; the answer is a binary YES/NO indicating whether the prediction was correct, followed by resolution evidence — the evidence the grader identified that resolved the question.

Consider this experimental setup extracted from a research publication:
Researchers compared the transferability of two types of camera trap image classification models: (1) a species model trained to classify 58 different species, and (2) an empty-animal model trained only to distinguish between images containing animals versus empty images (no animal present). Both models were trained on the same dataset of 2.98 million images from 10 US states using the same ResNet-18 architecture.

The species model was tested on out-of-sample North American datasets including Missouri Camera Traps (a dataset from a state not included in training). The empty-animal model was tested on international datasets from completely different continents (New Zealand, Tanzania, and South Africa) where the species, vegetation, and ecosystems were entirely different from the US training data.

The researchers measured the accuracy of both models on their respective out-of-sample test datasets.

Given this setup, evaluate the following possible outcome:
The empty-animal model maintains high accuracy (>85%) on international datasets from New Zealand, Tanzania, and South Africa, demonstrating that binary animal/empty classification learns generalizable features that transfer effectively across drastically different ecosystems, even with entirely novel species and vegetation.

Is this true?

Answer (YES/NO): YES